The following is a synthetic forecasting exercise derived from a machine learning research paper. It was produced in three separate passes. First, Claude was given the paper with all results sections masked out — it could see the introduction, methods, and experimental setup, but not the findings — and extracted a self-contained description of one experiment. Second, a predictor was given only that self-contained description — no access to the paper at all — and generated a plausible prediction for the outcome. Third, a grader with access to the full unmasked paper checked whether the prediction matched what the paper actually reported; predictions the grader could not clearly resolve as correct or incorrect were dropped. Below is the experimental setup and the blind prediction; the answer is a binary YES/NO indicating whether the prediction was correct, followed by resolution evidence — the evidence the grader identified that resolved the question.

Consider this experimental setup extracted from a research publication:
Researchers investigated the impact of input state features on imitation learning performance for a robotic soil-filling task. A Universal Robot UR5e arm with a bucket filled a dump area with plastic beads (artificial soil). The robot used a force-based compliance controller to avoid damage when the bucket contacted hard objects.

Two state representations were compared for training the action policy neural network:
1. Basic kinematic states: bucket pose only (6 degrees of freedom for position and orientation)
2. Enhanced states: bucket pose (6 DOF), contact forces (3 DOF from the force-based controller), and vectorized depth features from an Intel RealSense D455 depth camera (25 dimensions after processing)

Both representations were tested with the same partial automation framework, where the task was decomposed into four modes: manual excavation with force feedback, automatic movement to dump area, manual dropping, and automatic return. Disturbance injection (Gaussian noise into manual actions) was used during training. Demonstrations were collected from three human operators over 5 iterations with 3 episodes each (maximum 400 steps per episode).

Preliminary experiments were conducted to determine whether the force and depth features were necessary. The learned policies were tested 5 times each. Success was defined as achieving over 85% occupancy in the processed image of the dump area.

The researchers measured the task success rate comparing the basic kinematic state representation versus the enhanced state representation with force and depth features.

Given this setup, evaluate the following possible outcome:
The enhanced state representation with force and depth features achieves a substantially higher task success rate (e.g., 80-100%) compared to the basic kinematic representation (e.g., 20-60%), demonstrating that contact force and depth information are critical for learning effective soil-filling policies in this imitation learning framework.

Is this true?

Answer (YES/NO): NO